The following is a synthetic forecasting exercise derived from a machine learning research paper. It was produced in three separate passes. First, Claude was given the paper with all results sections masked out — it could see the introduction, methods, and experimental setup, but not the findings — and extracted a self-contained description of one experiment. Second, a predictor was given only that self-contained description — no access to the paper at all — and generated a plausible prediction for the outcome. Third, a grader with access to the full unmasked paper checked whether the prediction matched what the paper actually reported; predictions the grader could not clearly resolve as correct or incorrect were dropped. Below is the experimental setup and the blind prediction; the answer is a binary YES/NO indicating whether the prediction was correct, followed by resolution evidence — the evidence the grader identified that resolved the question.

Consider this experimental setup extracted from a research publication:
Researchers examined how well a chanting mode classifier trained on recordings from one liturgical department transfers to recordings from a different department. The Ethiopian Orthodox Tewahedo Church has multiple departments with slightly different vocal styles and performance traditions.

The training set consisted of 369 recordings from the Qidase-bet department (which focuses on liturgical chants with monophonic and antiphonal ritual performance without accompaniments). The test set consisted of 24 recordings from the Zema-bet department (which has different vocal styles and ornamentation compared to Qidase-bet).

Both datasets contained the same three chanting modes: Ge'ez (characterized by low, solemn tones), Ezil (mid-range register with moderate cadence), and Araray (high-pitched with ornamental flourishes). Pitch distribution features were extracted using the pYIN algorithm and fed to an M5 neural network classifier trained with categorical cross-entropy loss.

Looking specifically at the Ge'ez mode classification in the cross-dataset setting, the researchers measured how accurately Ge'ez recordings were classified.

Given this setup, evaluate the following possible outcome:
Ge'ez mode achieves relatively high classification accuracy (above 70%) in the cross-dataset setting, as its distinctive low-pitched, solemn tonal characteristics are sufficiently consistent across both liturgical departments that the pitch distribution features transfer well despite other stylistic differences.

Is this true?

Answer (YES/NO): YES